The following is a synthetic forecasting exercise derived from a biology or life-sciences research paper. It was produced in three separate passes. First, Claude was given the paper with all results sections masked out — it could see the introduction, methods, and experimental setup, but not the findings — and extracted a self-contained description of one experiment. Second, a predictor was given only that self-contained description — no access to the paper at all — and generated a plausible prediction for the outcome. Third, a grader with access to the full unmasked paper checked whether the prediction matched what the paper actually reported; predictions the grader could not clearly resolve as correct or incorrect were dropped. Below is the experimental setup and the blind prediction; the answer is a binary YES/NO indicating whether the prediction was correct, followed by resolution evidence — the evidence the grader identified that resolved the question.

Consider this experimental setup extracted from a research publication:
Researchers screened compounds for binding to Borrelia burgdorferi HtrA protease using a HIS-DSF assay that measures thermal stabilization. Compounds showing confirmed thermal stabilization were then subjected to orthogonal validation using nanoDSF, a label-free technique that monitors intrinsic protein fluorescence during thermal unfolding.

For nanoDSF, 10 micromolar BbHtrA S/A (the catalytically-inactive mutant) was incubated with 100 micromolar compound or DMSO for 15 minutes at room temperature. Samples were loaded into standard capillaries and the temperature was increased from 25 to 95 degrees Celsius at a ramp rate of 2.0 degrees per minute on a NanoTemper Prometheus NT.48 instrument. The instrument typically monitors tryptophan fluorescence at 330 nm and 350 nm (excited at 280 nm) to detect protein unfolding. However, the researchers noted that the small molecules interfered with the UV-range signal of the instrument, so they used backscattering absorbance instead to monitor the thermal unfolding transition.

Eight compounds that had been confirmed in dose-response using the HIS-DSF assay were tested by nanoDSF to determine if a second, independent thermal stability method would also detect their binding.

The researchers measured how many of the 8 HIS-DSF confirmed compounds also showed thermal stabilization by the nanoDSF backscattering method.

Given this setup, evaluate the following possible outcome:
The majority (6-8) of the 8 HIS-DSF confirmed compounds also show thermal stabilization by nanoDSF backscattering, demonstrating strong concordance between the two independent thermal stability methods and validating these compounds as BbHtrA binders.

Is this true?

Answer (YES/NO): YES